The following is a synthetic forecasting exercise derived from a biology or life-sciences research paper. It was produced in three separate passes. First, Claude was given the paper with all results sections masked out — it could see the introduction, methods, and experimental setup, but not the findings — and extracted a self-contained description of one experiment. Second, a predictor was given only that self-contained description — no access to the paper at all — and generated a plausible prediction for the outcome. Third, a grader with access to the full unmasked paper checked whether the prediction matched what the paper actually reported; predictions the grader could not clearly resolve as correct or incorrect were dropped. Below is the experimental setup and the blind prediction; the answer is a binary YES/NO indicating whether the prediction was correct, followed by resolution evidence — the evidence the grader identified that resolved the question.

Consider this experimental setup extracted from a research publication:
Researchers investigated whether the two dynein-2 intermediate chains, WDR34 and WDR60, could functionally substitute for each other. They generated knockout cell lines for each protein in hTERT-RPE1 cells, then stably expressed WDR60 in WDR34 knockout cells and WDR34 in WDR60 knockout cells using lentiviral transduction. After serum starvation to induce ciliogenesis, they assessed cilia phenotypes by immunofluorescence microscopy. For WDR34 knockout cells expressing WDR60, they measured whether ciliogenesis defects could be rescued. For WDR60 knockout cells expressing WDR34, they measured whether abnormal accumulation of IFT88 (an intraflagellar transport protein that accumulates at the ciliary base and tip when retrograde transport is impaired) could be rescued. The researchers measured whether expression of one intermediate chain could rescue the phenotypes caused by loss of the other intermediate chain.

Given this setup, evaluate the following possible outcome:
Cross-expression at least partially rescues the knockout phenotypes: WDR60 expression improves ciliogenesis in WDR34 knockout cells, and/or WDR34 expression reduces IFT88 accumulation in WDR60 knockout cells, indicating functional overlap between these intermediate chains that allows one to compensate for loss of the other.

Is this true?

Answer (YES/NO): NO